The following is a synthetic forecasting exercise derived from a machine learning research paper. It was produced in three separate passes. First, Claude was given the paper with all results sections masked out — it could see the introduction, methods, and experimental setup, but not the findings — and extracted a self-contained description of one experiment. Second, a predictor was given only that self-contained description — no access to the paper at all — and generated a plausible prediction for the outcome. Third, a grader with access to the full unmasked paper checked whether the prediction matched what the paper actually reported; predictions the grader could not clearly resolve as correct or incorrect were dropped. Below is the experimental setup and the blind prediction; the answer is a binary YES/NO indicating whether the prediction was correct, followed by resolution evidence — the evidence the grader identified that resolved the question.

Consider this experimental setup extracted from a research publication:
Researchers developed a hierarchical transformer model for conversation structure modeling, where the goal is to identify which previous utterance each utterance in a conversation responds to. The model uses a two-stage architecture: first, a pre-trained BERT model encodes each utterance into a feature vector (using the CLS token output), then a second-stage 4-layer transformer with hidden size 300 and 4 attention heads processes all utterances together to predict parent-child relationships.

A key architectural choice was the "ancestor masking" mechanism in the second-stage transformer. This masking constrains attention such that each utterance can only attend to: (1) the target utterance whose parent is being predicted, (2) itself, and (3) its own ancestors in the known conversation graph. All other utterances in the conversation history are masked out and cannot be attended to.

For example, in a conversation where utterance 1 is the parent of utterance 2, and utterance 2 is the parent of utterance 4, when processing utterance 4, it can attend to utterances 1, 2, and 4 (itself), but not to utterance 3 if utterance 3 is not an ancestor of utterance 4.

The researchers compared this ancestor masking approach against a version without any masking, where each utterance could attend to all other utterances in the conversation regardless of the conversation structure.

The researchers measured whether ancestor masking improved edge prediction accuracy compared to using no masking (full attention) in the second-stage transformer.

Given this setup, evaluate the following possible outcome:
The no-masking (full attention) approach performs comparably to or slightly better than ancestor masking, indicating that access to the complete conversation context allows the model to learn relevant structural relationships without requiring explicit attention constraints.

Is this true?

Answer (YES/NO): NO